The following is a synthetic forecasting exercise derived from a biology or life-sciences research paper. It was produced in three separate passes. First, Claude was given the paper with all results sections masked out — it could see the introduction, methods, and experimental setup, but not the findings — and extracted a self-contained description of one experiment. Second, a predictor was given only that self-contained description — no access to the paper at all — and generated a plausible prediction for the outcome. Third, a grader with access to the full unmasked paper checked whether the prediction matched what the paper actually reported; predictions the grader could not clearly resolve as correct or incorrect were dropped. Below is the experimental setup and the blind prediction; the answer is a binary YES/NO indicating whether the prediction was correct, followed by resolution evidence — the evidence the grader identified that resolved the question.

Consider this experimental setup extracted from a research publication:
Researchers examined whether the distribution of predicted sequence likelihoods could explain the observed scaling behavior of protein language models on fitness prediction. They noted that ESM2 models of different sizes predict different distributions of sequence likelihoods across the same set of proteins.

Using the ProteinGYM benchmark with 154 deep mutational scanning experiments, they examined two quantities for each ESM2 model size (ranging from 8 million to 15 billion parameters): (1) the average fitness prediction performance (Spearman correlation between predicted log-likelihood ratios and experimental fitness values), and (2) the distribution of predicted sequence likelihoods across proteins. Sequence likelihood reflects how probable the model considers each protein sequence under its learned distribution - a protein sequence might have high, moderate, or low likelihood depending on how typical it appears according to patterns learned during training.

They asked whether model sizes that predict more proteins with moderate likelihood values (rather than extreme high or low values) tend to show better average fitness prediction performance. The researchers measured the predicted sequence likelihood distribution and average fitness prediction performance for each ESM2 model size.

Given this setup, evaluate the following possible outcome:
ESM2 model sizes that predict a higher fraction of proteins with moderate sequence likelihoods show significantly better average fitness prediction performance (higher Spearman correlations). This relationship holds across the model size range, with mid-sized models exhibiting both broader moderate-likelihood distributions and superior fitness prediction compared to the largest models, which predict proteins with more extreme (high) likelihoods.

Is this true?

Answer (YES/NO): YES